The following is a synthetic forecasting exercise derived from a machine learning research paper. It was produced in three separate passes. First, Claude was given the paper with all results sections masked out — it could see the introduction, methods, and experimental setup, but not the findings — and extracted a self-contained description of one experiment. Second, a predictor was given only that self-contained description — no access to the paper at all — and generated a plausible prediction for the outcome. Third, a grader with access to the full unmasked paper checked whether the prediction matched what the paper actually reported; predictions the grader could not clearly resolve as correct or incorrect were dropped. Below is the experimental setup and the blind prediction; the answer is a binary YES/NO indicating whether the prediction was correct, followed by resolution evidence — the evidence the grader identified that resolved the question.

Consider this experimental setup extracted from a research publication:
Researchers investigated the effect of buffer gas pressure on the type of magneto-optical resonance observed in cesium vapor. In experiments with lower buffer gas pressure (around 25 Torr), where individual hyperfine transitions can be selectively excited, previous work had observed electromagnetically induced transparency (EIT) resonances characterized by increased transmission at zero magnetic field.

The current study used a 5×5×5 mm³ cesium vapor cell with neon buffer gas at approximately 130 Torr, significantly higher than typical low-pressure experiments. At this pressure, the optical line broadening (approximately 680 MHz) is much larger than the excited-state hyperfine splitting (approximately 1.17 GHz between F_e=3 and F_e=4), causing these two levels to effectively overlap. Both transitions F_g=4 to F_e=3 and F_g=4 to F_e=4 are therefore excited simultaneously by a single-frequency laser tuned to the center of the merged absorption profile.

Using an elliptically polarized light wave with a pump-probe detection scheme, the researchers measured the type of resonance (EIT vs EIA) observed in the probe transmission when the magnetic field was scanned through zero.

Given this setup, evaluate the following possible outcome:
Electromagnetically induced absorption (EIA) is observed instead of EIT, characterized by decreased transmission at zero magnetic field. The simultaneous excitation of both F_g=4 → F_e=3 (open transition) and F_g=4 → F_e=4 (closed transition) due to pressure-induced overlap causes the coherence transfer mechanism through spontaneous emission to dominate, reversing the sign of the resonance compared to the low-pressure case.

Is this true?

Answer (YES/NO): NO